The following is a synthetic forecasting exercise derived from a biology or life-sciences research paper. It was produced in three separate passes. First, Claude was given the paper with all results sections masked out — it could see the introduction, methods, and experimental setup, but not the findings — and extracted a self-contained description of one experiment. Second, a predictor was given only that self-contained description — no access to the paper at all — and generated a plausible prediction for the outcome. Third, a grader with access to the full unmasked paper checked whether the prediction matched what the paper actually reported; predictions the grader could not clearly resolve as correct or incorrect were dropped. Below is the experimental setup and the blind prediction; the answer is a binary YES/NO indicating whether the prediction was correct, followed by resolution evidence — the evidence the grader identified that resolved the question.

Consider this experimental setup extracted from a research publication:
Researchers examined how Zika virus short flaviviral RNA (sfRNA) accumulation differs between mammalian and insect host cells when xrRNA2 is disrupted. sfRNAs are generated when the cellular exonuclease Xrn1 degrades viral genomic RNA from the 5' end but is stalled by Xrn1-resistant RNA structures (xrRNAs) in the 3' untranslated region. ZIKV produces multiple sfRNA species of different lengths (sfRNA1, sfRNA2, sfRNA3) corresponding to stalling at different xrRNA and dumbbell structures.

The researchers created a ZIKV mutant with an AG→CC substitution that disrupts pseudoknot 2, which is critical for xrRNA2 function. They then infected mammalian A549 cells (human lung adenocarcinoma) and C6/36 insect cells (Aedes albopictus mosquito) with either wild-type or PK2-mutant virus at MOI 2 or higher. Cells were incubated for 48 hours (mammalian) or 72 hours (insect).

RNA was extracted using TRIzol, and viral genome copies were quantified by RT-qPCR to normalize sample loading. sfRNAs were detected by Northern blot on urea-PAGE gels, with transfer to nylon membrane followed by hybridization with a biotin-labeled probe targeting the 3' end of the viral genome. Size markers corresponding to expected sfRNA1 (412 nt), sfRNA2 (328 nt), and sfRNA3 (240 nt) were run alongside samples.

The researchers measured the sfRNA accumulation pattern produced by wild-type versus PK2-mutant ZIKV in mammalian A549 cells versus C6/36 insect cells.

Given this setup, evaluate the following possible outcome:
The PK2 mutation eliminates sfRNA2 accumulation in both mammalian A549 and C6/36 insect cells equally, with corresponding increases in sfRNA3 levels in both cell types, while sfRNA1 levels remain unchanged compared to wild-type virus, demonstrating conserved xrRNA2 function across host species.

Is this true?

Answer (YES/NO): NO